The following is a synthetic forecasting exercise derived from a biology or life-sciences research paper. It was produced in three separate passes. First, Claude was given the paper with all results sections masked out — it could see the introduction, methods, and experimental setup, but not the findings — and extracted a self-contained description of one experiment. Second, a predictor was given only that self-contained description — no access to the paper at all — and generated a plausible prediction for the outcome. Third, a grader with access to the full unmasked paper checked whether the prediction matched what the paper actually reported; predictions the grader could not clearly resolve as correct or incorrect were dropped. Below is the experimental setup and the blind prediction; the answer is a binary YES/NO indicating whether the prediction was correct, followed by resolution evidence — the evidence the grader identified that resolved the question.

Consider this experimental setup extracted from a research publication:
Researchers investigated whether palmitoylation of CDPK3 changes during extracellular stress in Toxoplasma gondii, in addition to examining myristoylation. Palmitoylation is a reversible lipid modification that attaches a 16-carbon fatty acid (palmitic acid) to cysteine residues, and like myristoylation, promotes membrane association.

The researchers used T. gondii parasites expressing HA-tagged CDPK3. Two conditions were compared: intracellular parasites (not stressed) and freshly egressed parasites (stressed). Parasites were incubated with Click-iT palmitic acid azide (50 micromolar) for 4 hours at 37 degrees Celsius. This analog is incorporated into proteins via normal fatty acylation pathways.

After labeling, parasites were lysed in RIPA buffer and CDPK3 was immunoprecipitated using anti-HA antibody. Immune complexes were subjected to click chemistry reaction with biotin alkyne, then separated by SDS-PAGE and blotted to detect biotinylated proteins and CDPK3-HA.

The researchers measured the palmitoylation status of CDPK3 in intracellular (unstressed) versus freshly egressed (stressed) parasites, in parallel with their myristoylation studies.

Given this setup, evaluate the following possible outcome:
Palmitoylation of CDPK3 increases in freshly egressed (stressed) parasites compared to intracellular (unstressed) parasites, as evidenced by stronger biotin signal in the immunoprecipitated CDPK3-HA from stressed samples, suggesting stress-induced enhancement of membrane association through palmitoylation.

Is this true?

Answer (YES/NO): NO